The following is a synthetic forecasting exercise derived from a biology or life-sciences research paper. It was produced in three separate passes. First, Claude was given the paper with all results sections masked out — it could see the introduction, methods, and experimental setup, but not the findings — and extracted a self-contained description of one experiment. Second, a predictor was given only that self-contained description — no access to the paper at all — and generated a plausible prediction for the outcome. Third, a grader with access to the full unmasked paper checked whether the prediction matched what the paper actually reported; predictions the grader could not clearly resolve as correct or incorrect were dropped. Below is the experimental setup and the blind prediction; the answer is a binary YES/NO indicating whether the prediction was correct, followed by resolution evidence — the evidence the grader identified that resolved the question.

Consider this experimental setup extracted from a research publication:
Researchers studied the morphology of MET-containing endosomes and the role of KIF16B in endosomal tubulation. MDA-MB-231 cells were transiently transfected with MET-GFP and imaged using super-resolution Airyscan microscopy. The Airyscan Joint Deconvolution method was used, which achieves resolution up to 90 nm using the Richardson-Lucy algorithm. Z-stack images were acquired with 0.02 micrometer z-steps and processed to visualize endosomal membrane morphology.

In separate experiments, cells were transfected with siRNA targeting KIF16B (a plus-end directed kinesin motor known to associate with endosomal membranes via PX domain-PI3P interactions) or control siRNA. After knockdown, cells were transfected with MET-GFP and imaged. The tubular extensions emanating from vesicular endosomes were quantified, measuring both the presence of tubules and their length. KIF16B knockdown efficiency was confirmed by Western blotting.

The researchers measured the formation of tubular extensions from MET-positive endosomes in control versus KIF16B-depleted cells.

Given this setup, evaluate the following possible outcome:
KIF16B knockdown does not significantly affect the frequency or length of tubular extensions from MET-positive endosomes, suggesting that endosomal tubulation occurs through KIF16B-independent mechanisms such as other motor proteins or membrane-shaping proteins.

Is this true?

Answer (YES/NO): NO